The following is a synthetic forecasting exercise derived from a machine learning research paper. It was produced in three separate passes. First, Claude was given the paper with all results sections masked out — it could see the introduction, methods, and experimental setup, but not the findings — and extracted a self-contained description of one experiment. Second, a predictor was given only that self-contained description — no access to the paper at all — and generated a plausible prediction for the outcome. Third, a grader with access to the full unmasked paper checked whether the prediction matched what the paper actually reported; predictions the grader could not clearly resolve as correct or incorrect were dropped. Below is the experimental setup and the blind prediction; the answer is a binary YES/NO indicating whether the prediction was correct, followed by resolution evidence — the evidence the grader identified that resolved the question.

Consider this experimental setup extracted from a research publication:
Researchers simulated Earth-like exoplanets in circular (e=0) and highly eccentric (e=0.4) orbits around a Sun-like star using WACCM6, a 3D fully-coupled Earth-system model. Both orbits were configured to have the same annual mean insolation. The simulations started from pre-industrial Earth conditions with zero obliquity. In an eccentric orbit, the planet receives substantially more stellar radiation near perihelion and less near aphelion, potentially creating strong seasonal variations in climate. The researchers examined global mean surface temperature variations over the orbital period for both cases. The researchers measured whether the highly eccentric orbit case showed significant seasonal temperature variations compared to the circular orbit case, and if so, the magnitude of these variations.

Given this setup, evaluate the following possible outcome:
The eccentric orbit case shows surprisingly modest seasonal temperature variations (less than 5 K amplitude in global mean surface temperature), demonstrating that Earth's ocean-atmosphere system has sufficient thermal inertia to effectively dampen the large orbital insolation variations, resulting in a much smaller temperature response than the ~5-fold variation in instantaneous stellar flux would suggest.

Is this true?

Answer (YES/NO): NO